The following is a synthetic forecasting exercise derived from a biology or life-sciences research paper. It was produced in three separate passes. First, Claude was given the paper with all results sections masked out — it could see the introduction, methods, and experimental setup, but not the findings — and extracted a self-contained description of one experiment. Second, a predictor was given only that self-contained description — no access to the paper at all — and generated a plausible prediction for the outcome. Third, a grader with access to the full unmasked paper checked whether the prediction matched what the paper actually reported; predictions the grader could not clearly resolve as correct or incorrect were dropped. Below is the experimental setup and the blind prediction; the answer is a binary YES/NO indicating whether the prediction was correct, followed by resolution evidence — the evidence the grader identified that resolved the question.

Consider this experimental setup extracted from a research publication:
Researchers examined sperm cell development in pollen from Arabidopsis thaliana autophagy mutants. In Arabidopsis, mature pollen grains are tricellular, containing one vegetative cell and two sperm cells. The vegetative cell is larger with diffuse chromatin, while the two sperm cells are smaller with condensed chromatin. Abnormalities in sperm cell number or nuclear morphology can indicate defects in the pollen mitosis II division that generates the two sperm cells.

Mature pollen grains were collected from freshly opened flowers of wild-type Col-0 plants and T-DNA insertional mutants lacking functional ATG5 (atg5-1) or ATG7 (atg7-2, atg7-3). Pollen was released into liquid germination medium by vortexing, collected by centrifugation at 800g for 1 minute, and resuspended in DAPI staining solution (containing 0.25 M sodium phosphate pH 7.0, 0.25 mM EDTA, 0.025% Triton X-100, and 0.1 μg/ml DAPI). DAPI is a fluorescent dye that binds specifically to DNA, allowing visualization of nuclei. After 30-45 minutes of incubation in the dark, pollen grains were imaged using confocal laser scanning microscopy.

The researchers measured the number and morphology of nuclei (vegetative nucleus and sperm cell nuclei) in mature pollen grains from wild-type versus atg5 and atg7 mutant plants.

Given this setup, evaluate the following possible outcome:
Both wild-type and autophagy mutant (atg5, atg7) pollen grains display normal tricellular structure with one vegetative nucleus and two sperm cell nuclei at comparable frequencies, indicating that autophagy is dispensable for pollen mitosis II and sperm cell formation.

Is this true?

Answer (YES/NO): NO